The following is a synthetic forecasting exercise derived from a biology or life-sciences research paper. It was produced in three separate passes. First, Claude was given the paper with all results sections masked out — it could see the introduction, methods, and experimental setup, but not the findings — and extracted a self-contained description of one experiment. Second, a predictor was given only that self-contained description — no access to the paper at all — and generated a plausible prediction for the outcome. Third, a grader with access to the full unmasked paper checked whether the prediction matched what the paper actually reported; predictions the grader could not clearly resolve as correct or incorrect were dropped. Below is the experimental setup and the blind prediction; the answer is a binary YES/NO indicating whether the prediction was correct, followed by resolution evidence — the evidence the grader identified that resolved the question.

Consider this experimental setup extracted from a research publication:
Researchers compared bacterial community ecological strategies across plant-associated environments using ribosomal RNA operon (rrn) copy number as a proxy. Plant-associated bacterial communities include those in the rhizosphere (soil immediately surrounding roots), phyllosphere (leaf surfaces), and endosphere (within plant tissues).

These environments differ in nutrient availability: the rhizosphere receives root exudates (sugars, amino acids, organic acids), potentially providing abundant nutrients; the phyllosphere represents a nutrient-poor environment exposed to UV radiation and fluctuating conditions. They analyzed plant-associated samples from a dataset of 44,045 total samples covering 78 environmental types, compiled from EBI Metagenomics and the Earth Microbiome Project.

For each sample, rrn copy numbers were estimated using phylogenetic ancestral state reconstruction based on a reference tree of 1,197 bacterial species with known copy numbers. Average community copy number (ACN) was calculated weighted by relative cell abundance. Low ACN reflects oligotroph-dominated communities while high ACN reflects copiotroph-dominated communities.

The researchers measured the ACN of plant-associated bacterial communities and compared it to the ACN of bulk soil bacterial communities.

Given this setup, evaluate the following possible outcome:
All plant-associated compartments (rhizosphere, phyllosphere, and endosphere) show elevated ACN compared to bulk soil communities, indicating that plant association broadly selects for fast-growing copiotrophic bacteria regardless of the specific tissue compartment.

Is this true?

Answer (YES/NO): NO